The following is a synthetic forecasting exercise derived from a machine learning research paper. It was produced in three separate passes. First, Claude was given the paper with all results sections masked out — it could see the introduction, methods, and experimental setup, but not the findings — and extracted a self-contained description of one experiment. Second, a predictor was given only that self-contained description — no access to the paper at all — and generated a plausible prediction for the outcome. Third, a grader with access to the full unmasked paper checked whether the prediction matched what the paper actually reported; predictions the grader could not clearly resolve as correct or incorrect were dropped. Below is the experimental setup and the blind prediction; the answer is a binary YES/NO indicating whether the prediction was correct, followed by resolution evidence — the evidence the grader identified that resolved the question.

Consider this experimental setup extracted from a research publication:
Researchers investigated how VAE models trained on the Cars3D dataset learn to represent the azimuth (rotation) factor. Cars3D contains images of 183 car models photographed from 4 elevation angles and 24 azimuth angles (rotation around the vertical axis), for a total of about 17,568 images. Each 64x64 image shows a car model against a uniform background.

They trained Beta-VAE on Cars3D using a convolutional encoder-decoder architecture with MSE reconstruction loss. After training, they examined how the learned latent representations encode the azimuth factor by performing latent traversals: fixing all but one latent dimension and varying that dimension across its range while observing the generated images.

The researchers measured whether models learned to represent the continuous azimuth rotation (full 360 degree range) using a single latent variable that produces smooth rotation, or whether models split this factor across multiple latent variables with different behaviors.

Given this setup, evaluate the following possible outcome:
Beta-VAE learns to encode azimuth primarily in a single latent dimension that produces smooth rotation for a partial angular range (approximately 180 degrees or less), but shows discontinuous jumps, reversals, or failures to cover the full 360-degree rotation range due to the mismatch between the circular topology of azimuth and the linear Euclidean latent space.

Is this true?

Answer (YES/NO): NO